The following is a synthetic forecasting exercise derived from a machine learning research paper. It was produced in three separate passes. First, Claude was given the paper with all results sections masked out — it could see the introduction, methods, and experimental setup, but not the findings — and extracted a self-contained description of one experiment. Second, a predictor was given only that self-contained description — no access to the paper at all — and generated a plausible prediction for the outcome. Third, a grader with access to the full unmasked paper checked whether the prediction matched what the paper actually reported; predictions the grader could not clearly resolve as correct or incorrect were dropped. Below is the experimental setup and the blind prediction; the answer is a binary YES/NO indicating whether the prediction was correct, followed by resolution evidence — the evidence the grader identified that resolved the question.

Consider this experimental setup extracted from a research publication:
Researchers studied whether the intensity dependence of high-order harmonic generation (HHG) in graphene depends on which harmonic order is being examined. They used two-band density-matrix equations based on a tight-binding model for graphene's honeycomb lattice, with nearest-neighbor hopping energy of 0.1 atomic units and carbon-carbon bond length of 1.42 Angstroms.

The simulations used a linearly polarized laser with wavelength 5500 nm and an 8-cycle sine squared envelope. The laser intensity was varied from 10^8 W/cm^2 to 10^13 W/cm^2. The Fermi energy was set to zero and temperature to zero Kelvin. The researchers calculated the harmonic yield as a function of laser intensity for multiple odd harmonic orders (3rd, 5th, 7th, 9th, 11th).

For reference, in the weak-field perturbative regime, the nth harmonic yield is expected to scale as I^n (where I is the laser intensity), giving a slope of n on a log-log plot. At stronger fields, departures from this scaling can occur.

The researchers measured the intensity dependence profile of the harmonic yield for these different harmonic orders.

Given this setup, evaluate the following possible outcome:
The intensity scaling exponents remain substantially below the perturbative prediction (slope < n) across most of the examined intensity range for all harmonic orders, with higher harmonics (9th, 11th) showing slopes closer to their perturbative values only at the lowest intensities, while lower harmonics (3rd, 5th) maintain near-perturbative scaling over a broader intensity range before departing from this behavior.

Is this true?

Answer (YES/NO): NO